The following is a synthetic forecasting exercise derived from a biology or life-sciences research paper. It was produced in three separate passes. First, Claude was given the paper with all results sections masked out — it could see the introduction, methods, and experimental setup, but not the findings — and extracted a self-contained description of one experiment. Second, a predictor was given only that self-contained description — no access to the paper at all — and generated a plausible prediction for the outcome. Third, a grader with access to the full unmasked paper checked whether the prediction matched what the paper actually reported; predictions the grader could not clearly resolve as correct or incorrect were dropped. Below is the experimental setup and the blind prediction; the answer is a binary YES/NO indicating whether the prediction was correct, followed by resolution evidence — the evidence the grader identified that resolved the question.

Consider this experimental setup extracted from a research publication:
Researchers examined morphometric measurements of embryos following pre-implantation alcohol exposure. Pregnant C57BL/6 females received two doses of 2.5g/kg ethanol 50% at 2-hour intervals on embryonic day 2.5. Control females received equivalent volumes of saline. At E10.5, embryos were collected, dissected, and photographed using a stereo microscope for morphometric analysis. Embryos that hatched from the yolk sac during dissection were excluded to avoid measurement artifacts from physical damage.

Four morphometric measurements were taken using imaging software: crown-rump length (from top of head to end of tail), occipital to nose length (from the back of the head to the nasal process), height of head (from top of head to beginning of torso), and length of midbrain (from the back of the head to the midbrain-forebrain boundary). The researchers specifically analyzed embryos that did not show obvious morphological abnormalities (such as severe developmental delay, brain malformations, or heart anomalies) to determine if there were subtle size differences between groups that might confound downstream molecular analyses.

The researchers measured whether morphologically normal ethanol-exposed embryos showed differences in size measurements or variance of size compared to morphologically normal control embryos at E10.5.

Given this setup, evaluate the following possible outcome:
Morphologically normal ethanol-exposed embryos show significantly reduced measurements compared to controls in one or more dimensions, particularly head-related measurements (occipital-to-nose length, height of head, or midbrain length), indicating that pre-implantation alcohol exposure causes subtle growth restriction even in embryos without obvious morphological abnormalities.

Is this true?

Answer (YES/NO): NO